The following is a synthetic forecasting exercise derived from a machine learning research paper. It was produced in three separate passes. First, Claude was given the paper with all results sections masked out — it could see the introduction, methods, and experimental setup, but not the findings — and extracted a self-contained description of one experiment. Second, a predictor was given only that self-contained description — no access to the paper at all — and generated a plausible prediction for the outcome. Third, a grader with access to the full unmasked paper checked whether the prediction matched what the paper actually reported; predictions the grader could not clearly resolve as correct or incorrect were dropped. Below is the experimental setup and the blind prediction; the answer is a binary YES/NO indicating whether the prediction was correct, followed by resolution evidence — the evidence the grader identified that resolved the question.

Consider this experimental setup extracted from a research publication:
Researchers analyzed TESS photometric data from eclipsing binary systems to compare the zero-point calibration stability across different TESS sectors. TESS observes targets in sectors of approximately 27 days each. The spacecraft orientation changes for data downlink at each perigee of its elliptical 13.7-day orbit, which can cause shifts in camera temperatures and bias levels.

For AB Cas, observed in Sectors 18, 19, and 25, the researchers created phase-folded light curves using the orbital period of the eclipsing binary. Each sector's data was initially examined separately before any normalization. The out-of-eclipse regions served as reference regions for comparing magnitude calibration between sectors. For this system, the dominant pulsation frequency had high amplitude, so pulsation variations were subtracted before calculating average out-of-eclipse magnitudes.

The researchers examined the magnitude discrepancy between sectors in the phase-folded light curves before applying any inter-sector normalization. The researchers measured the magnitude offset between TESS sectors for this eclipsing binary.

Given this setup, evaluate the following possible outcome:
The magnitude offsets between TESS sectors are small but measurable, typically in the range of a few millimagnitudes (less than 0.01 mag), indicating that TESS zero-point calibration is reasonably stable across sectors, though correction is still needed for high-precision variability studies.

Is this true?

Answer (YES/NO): NO